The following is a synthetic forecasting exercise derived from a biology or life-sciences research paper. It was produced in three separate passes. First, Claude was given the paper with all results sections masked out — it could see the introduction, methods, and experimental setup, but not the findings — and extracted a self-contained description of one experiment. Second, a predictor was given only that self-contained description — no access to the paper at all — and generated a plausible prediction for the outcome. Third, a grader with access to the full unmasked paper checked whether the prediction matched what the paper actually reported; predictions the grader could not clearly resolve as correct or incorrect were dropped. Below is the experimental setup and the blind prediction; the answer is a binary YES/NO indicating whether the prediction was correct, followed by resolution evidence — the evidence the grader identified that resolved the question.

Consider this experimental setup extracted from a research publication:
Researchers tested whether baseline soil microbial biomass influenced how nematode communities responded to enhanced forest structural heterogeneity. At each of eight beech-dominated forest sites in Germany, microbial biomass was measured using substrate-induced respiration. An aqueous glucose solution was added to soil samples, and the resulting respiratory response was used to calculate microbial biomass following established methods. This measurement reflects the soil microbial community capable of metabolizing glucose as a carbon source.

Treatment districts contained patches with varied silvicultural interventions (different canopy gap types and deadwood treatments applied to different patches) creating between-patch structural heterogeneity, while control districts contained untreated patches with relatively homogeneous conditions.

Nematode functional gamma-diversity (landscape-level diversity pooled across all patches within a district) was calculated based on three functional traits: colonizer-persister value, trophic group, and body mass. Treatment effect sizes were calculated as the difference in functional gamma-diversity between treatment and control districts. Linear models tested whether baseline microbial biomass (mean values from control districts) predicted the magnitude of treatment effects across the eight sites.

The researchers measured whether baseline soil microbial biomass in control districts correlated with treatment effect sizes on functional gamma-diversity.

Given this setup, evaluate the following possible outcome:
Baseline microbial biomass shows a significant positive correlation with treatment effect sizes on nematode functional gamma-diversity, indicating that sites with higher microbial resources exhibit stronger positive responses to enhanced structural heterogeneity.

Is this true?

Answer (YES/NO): NO